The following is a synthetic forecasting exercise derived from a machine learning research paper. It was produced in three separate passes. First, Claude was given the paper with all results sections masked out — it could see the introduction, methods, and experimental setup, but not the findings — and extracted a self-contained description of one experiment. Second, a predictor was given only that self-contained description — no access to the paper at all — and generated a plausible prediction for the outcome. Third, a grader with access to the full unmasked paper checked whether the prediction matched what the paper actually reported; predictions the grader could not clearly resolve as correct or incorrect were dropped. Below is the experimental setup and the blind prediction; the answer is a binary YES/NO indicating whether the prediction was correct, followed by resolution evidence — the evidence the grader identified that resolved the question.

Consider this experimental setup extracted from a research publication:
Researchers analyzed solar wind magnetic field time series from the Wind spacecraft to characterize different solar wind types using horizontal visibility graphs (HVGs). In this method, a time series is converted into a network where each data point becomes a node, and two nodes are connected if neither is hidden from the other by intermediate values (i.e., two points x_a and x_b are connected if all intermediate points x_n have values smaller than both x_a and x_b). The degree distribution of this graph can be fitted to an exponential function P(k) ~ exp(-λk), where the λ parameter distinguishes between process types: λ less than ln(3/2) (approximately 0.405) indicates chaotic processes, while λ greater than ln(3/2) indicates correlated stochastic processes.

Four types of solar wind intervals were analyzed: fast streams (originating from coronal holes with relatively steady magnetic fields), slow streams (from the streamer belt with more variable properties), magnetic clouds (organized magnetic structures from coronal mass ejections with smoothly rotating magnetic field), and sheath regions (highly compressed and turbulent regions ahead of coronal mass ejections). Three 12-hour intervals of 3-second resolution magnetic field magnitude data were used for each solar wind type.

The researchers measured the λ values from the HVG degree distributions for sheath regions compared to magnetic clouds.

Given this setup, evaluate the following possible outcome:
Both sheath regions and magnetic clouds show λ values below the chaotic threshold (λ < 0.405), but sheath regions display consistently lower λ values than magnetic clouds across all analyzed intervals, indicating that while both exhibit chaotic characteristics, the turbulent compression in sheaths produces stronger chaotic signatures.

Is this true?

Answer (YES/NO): NO